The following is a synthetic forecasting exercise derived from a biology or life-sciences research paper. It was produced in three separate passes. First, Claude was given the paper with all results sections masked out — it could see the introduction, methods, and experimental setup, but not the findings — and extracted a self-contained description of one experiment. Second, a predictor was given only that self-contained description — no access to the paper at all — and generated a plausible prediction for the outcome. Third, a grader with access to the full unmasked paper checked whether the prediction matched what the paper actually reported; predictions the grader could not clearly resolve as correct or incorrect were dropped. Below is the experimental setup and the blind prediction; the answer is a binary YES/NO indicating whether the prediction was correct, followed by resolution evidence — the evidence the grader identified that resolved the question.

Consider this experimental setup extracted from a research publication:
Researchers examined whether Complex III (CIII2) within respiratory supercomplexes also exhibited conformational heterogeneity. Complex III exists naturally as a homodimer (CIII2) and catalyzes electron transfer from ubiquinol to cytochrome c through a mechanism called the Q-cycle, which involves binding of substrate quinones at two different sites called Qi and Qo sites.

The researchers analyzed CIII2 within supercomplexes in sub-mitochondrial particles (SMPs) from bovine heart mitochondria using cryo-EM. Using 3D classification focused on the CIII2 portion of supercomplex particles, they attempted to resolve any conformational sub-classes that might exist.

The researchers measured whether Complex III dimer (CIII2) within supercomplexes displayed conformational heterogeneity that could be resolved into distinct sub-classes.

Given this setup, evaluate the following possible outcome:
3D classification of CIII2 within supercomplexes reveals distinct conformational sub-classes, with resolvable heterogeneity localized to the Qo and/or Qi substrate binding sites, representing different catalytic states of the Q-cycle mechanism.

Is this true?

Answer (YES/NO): NO